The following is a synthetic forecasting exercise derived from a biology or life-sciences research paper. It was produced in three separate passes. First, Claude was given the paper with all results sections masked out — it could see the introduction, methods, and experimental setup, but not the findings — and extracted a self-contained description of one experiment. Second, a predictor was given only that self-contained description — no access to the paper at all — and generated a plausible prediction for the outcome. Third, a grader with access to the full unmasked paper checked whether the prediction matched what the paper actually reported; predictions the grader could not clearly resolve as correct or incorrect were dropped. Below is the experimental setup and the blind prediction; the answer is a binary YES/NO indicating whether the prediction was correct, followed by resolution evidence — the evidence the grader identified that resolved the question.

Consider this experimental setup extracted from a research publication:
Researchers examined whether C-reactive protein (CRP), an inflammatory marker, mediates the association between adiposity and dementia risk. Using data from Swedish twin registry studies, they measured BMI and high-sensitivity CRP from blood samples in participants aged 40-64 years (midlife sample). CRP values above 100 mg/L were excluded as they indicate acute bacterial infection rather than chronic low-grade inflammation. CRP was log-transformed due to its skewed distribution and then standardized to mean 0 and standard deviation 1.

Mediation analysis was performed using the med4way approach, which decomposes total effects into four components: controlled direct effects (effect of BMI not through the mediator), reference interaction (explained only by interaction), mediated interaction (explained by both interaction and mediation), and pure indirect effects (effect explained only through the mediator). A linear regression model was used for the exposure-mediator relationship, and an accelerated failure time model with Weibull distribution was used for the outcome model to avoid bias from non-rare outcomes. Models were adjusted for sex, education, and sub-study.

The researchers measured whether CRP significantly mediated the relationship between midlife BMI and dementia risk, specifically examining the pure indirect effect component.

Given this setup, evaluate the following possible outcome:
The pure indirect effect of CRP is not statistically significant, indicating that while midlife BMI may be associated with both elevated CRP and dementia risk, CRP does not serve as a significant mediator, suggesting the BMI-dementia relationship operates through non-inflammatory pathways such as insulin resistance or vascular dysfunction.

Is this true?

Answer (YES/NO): YES